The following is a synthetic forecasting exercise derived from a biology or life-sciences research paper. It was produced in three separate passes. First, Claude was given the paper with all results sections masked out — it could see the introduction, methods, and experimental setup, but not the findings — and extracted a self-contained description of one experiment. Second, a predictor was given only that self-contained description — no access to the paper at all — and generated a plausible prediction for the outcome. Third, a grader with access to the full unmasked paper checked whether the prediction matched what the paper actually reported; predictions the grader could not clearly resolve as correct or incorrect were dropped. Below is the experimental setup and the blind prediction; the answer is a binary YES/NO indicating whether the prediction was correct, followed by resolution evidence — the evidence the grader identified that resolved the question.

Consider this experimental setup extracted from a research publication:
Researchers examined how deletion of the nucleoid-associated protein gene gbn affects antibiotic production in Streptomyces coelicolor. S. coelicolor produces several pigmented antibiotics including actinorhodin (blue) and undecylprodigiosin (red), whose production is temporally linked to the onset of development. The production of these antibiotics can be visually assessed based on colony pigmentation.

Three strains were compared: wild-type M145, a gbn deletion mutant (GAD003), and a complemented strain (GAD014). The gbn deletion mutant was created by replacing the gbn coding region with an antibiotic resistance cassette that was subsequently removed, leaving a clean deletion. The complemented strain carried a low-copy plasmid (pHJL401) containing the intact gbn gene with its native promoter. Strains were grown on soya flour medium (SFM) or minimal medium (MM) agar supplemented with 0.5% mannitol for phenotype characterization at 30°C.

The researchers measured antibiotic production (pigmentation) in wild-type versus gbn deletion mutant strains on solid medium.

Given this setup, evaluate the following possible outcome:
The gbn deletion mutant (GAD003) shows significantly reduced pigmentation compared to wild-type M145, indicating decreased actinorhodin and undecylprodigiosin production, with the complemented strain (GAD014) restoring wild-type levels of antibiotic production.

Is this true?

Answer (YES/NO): NO